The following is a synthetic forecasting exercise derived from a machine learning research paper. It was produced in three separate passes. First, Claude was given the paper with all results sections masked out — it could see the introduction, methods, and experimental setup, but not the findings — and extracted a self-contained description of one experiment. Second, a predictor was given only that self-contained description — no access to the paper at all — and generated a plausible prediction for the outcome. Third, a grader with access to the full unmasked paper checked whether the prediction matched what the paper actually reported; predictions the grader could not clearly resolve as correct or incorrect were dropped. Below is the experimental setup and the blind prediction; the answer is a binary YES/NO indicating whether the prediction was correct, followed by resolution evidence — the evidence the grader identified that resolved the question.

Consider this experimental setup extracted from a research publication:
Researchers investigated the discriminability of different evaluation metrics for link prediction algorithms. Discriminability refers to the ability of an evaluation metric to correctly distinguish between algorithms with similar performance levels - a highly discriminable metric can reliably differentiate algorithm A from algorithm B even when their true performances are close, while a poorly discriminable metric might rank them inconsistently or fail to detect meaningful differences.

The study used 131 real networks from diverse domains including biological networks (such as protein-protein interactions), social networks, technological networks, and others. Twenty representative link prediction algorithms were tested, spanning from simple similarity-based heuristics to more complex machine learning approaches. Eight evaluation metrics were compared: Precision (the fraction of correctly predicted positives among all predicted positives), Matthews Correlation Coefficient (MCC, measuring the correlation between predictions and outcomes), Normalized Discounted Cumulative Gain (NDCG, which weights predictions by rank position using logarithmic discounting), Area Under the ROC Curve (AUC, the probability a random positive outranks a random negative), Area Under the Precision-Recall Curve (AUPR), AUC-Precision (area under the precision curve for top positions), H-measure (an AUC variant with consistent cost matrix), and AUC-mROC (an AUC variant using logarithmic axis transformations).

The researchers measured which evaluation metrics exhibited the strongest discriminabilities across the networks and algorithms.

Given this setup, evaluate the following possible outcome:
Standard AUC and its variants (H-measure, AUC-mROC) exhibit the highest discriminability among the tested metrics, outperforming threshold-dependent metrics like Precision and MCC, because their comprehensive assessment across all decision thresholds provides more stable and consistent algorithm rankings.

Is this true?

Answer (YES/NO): NO